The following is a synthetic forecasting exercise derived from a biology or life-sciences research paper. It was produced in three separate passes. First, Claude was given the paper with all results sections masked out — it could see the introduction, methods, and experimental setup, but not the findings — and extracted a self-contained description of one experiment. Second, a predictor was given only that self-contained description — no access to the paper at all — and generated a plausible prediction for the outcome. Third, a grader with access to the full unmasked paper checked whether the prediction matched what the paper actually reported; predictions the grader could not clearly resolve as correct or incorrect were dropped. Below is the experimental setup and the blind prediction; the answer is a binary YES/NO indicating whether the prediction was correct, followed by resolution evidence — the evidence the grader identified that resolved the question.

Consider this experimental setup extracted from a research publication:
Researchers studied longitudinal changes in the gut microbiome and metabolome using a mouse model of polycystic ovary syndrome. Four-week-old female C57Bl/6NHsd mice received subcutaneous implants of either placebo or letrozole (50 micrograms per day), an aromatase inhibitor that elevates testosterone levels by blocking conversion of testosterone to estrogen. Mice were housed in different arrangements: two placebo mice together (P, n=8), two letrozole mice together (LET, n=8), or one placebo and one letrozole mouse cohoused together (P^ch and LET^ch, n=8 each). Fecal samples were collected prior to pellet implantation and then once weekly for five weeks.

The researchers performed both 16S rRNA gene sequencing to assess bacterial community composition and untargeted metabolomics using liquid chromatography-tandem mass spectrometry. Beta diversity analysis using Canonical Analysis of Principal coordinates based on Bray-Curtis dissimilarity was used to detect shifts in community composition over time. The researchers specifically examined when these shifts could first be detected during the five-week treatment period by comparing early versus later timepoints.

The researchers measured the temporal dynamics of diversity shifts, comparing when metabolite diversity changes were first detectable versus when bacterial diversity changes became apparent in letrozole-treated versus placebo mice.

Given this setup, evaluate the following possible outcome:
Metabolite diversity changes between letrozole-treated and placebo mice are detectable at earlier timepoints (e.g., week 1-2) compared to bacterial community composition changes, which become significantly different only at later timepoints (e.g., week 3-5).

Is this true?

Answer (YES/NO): NO